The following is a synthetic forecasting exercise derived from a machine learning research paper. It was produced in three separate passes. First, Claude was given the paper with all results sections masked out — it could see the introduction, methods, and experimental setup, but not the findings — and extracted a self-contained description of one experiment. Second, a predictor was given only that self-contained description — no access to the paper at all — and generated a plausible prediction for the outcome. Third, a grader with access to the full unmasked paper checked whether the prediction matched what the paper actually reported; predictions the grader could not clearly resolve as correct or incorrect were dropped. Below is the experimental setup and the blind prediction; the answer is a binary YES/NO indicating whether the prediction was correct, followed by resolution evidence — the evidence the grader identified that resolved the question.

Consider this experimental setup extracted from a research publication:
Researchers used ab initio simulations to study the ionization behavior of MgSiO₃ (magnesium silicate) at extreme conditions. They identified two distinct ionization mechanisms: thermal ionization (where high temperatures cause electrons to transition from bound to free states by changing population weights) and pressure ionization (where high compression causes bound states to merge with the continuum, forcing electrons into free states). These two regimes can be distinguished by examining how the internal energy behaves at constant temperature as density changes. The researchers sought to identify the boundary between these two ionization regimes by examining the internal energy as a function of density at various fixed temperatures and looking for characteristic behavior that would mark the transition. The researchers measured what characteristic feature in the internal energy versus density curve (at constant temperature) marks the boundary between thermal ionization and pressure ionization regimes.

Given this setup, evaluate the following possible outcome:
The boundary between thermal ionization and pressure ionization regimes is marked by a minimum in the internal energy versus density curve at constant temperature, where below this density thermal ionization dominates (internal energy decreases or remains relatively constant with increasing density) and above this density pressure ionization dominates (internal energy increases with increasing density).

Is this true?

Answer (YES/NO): YES